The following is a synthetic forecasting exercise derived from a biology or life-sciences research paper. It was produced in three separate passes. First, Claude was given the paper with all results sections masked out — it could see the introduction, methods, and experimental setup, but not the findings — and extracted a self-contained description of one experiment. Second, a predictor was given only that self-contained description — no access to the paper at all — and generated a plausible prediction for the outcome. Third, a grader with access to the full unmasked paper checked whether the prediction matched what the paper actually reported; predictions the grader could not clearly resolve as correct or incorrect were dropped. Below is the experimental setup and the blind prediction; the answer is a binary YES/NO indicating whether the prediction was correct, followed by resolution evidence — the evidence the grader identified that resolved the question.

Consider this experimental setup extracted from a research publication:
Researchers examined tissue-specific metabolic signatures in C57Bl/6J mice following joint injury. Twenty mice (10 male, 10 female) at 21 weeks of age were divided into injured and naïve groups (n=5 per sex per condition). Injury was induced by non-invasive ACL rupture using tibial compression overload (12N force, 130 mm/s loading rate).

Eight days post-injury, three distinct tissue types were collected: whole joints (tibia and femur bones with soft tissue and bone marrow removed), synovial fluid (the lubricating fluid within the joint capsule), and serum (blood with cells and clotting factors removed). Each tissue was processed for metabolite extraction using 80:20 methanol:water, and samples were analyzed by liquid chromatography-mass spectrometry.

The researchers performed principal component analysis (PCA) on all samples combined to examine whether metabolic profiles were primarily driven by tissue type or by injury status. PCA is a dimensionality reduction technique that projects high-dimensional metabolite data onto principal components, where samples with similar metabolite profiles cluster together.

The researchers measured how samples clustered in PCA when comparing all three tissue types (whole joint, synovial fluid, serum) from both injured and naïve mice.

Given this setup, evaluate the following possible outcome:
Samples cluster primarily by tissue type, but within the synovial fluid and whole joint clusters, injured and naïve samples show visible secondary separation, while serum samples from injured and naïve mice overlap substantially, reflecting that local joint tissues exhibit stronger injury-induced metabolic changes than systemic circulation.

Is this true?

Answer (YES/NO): NO